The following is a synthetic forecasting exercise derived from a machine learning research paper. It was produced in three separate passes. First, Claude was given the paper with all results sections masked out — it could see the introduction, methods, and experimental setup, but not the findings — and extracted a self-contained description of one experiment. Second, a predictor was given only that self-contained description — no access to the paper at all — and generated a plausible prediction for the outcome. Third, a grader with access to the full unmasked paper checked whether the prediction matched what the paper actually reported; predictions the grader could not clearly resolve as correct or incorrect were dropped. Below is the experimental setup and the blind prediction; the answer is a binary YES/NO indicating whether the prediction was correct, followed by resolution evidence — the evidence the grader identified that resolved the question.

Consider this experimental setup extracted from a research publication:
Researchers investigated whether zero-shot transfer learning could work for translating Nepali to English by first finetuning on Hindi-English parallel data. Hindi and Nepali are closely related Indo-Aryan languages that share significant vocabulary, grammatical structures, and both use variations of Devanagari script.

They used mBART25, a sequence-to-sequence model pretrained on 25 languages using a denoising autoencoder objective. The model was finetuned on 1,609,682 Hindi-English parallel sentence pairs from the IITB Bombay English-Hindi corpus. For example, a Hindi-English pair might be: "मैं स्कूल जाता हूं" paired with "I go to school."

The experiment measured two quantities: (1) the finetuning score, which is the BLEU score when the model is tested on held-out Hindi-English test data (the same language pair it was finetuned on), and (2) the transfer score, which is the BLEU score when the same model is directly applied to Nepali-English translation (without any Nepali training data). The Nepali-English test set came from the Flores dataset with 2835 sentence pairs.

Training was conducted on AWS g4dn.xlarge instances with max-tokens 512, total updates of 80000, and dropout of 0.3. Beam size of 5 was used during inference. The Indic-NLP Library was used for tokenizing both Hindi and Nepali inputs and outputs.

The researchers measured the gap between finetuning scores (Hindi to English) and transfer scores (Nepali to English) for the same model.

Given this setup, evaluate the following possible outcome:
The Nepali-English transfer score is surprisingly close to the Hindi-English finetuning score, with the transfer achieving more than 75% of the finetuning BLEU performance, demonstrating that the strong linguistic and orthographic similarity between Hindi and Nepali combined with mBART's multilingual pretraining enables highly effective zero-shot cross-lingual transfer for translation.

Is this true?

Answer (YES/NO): NO